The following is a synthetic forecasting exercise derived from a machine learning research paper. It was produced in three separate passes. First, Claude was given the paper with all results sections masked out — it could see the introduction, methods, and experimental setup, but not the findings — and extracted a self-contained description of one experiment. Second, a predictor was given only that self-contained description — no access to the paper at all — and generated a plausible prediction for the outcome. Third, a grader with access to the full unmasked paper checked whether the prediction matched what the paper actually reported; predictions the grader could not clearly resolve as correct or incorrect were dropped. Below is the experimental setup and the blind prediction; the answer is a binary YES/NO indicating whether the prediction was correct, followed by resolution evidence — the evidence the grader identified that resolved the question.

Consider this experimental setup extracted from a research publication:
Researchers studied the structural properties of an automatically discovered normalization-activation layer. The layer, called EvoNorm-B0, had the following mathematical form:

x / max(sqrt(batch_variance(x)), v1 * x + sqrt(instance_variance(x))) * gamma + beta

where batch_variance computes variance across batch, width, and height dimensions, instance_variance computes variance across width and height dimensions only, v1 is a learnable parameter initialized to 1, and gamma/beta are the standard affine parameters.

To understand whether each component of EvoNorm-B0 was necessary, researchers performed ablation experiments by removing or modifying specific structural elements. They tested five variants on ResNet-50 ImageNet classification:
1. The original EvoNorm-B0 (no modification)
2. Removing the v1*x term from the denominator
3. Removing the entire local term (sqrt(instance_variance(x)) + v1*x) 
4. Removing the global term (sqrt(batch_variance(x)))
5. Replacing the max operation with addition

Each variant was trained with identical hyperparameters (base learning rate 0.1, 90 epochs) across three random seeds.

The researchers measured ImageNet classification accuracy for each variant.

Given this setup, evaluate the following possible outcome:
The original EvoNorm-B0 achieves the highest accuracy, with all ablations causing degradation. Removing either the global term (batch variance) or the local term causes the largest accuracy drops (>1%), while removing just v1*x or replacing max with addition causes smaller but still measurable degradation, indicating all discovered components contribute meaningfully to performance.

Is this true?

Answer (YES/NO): NO